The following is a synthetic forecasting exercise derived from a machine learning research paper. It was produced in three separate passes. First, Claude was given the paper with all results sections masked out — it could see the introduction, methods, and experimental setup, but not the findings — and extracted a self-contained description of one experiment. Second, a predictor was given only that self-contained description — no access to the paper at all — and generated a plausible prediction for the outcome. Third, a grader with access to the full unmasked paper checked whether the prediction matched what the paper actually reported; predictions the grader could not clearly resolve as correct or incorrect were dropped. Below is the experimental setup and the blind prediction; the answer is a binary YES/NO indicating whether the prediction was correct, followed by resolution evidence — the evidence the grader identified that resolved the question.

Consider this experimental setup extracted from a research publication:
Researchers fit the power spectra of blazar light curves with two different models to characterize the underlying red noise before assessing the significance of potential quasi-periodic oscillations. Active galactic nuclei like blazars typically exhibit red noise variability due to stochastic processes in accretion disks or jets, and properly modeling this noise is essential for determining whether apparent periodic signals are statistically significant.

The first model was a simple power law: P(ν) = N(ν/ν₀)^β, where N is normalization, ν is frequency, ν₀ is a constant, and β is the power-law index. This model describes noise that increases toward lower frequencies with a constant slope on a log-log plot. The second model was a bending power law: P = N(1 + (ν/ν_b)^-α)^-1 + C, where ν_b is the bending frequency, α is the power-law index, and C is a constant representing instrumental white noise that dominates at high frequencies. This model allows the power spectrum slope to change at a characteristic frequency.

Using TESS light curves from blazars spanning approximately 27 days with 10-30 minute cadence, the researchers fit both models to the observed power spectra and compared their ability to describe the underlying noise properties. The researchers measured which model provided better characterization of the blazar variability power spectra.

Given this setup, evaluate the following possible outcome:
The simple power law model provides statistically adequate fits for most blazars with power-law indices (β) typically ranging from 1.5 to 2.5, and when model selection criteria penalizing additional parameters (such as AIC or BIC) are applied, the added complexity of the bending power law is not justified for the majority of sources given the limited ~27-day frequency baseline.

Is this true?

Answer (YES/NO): NO